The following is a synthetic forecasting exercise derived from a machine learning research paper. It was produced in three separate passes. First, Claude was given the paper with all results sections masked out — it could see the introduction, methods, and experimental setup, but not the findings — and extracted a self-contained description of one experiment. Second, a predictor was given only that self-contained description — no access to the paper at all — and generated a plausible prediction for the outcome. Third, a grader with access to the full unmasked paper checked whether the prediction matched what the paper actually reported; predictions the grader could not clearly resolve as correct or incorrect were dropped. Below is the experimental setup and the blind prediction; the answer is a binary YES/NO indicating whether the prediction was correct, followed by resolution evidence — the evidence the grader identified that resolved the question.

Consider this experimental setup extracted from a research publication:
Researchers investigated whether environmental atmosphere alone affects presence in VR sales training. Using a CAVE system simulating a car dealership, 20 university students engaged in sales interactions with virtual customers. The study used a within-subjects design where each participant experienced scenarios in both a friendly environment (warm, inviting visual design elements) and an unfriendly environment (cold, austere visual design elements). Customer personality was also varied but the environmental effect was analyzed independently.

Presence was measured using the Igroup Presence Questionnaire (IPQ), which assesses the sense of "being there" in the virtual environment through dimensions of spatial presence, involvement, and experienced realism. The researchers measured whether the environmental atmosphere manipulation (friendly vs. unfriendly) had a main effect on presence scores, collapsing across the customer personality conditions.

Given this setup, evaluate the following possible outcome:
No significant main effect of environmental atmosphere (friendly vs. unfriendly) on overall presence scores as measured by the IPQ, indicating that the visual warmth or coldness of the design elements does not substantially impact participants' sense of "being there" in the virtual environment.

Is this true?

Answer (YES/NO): YES